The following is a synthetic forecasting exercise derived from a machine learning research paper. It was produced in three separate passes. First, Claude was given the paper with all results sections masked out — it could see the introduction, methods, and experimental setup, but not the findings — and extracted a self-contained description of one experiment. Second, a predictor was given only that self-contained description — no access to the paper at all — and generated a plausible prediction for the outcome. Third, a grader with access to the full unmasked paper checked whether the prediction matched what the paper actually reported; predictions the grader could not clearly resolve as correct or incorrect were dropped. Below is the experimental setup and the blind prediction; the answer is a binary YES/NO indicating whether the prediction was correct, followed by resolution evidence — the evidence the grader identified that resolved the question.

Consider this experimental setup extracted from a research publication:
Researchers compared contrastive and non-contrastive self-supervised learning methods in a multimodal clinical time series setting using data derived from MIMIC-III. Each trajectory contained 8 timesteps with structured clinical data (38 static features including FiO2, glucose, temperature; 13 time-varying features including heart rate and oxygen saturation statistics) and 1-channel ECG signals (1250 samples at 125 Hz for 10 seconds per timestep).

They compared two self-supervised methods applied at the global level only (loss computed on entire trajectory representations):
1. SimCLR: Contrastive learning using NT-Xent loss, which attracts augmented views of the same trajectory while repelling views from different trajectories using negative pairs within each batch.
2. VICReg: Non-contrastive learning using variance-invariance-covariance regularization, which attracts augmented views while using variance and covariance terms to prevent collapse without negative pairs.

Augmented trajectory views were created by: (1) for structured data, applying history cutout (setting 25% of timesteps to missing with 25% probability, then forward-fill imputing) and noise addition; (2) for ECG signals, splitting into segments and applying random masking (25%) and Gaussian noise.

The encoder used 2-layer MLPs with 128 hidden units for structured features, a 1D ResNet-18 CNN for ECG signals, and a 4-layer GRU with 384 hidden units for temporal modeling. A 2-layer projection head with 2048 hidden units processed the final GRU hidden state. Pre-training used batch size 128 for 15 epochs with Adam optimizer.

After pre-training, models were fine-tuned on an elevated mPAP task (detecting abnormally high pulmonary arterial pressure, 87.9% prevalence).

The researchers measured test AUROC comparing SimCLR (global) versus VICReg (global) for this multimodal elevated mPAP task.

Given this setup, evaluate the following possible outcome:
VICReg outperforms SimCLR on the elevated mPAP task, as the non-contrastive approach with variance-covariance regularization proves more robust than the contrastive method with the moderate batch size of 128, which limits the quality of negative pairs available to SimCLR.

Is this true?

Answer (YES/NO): YES